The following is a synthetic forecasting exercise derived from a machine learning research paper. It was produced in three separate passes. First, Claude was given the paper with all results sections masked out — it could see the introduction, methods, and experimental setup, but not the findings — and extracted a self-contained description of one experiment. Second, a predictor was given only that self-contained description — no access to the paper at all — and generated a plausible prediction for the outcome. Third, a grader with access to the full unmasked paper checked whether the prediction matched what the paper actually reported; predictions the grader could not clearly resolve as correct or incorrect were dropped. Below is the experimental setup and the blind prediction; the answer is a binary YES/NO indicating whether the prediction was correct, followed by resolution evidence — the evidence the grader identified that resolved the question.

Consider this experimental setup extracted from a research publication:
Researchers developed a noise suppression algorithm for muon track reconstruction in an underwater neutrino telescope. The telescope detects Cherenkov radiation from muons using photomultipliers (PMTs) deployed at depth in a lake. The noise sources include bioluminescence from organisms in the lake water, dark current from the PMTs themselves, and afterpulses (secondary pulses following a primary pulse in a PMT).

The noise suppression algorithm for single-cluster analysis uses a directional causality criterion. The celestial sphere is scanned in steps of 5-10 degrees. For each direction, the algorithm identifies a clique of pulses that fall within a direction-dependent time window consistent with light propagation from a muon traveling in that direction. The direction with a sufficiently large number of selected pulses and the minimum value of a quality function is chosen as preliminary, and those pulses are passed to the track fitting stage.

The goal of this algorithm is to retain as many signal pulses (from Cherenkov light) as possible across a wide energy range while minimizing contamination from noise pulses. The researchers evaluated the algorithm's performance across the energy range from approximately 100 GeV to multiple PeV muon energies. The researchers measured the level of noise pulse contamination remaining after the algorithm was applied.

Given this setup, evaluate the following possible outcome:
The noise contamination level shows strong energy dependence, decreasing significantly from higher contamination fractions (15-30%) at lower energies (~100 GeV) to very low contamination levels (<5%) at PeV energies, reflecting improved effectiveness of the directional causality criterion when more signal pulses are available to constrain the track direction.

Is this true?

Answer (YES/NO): NO